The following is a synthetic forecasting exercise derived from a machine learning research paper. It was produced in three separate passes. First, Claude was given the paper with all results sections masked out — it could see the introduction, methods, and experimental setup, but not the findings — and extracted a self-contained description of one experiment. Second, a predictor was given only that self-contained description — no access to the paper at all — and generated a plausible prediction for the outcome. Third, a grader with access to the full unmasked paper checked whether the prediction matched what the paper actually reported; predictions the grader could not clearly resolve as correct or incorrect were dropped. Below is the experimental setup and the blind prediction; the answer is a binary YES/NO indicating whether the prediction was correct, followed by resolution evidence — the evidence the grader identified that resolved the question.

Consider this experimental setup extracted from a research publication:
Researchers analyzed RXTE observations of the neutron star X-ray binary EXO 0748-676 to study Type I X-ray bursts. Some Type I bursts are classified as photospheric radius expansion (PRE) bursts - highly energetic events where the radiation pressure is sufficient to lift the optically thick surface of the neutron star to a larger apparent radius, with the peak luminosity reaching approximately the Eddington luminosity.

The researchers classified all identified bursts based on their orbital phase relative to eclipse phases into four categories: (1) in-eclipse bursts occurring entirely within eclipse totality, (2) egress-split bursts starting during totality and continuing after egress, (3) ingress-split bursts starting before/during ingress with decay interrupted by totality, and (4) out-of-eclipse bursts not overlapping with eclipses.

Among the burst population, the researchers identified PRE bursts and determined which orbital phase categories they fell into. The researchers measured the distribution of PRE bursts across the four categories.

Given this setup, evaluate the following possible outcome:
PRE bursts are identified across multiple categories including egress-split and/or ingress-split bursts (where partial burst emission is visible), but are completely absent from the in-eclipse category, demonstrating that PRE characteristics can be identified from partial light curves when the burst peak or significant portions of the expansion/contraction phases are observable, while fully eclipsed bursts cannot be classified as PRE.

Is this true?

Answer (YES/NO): NO